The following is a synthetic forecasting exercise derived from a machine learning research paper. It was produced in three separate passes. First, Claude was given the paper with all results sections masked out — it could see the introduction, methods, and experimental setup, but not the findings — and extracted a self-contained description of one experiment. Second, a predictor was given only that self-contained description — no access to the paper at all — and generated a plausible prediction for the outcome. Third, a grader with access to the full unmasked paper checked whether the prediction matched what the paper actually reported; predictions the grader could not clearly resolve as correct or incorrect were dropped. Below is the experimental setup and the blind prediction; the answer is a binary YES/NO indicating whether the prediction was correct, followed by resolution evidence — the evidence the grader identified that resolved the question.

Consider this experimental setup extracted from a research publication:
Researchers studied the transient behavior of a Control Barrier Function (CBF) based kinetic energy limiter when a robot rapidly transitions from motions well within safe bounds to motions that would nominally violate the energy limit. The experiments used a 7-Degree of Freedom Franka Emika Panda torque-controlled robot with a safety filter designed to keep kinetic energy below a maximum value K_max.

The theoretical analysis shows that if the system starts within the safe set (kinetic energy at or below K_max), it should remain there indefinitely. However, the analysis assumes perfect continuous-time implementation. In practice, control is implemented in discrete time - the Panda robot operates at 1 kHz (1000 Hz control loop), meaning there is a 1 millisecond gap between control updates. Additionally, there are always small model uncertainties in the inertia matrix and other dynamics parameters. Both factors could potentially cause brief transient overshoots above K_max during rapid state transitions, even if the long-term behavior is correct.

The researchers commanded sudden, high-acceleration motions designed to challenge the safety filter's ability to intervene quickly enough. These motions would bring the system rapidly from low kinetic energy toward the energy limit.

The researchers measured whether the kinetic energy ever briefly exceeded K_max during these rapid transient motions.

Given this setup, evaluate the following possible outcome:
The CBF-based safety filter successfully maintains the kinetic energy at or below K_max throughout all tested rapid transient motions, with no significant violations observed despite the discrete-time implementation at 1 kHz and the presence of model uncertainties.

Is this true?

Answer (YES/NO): NO